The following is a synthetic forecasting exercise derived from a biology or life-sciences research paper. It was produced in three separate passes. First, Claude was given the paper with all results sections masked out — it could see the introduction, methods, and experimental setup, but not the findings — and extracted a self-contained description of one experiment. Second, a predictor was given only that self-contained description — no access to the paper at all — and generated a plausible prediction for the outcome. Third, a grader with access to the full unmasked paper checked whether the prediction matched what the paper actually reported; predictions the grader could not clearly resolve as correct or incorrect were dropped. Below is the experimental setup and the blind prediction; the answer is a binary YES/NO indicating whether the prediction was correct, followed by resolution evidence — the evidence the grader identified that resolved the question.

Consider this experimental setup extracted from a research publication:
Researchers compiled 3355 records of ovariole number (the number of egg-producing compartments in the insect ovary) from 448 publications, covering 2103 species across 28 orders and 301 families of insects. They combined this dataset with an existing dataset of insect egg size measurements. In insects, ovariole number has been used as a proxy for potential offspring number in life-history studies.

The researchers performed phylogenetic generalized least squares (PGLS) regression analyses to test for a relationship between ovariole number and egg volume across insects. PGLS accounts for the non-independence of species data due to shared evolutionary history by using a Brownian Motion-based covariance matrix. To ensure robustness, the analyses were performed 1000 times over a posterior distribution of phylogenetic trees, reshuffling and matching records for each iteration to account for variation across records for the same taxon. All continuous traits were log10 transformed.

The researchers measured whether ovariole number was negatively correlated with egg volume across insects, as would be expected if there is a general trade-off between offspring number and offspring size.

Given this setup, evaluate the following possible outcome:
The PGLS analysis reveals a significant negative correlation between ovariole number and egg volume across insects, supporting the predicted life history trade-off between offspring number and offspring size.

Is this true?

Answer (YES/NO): NO